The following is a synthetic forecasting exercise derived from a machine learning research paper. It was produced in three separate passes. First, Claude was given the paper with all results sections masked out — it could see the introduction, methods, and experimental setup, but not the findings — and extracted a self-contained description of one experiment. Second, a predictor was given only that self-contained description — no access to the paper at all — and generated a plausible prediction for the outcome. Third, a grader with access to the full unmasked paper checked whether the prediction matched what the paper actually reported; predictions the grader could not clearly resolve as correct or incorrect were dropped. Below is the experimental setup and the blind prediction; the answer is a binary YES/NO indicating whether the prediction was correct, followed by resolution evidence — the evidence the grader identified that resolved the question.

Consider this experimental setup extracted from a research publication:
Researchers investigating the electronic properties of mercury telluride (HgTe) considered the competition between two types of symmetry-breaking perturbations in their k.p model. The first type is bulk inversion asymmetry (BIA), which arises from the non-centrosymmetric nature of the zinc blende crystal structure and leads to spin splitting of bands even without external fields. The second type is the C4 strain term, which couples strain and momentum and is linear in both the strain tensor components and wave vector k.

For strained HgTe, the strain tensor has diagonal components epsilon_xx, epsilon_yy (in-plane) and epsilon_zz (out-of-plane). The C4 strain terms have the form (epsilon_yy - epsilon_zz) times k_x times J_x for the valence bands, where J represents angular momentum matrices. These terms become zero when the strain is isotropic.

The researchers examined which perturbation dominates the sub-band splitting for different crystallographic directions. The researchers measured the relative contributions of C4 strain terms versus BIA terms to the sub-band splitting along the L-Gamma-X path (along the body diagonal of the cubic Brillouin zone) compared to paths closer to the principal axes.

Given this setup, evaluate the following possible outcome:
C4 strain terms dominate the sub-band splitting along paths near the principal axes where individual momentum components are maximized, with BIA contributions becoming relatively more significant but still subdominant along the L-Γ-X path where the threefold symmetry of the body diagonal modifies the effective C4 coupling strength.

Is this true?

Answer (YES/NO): NO